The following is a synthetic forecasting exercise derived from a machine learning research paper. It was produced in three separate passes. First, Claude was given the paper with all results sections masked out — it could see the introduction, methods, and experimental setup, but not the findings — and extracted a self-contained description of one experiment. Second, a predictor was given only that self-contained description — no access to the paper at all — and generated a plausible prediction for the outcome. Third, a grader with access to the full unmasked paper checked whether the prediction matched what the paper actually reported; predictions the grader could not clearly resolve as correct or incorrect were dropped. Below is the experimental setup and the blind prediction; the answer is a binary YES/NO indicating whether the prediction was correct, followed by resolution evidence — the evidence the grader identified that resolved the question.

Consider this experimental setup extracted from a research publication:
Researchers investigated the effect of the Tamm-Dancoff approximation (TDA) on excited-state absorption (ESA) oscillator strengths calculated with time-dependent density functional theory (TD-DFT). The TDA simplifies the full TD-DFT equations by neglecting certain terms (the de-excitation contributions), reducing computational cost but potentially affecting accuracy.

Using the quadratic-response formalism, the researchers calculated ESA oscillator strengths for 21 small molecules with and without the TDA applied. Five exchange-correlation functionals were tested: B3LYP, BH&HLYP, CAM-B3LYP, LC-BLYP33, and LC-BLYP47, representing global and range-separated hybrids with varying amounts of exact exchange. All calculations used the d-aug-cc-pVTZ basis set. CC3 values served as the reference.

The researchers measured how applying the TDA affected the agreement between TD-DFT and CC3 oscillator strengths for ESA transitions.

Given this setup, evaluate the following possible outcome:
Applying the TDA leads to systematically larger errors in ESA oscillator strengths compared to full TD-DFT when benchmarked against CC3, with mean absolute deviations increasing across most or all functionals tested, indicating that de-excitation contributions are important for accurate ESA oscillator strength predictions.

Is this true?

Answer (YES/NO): YES